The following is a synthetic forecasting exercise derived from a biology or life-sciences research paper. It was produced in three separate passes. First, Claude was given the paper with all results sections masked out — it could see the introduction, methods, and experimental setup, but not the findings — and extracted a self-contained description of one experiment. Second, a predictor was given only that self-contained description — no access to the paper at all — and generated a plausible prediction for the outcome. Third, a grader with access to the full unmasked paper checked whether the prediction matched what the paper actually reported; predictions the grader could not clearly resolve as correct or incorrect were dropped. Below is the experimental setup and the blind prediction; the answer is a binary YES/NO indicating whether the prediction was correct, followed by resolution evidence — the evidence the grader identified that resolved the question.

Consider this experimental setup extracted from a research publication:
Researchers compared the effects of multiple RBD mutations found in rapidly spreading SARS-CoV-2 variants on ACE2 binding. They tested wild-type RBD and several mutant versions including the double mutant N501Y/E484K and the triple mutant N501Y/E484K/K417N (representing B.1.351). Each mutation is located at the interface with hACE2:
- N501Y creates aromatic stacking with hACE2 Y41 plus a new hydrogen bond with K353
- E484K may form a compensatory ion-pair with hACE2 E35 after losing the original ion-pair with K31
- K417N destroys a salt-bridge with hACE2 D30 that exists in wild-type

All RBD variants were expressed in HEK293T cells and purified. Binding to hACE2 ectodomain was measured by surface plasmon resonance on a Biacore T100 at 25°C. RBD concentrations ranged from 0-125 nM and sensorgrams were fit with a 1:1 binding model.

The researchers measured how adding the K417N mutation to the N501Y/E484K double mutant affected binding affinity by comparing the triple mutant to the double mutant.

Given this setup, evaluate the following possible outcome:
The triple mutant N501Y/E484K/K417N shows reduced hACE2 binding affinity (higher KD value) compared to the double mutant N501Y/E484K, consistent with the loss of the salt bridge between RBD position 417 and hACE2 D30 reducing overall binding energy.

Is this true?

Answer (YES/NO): YES